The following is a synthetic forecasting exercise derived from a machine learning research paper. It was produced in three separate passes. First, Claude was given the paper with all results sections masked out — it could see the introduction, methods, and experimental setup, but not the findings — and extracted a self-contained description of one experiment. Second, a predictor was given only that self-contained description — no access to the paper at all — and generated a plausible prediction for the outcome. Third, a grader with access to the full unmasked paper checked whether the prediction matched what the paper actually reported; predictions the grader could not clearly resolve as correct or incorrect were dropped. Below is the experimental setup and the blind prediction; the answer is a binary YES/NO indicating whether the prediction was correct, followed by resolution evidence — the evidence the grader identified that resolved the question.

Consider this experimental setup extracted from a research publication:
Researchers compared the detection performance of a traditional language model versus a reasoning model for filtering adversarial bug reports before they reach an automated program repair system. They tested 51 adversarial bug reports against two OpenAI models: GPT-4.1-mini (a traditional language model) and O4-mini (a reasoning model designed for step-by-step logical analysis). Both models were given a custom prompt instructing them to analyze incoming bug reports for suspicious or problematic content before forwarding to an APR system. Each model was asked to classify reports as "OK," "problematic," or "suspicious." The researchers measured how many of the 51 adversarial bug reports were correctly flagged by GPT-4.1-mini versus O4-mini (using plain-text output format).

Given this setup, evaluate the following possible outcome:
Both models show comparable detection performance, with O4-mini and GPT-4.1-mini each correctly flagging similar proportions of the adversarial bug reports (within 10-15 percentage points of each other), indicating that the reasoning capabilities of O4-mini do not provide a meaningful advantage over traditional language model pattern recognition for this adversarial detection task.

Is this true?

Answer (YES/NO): NO